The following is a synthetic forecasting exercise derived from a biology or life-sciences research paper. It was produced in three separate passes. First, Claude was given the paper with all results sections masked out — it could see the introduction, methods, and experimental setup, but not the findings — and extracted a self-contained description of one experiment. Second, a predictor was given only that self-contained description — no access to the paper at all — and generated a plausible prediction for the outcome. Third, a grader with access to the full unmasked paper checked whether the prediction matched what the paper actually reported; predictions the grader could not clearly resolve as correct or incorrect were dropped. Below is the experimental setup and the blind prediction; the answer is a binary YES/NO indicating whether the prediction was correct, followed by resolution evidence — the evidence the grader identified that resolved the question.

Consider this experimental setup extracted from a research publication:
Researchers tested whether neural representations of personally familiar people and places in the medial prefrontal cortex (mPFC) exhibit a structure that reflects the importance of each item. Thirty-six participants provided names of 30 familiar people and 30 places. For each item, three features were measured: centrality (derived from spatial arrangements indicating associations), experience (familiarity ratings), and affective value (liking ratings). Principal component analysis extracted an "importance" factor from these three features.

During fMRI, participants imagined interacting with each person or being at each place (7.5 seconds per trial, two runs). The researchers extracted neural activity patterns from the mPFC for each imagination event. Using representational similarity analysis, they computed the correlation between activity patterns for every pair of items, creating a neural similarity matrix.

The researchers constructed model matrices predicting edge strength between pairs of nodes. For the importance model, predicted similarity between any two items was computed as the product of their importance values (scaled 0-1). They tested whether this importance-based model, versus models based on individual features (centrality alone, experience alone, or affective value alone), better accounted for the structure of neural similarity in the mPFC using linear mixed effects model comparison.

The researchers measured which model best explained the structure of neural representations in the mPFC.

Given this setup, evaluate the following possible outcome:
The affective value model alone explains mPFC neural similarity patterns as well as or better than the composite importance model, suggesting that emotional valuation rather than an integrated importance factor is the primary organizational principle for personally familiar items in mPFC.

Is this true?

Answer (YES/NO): NO